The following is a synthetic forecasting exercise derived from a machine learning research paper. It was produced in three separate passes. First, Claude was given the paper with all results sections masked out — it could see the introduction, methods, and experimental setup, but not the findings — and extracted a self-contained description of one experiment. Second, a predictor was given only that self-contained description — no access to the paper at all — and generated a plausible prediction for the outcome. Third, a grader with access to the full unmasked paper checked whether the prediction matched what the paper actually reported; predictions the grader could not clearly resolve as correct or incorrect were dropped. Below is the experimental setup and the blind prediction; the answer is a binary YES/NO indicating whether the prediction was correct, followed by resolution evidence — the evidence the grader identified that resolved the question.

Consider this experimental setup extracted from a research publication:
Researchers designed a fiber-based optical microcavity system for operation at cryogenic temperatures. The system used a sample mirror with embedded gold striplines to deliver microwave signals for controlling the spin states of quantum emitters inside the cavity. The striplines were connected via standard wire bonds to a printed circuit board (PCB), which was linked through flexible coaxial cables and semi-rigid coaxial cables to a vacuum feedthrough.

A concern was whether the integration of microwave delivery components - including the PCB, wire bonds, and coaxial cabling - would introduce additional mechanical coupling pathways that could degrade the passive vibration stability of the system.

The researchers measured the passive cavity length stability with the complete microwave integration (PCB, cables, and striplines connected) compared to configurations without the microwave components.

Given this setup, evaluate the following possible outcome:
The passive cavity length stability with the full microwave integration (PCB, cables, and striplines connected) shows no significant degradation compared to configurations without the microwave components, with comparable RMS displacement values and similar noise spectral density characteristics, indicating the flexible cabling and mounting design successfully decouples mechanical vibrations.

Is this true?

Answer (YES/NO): YES